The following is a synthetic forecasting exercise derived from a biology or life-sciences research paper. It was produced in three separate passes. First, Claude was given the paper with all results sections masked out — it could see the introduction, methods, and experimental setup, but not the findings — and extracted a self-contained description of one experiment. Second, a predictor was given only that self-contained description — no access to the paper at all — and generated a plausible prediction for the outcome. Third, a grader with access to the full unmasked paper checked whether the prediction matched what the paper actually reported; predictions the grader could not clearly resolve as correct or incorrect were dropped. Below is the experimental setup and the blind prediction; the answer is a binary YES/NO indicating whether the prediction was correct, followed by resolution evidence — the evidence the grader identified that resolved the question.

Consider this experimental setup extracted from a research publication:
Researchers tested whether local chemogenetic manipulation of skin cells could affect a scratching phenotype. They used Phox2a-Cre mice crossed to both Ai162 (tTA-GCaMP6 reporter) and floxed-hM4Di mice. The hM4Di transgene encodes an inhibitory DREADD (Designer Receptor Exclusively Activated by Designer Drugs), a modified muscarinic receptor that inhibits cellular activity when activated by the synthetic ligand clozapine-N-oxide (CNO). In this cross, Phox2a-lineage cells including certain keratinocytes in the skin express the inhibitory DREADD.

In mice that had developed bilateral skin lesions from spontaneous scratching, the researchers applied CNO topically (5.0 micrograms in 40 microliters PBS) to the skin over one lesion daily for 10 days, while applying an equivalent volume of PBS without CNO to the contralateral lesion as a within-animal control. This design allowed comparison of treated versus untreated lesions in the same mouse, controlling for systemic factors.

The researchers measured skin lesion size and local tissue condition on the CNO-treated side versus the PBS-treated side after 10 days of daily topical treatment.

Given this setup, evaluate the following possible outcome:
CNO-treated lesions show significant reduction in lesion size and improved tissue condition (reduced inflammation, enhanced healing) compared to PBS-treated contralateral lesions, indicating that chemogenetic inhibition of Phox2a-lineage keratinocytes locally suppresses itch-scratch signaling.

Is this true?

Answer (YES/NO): YES